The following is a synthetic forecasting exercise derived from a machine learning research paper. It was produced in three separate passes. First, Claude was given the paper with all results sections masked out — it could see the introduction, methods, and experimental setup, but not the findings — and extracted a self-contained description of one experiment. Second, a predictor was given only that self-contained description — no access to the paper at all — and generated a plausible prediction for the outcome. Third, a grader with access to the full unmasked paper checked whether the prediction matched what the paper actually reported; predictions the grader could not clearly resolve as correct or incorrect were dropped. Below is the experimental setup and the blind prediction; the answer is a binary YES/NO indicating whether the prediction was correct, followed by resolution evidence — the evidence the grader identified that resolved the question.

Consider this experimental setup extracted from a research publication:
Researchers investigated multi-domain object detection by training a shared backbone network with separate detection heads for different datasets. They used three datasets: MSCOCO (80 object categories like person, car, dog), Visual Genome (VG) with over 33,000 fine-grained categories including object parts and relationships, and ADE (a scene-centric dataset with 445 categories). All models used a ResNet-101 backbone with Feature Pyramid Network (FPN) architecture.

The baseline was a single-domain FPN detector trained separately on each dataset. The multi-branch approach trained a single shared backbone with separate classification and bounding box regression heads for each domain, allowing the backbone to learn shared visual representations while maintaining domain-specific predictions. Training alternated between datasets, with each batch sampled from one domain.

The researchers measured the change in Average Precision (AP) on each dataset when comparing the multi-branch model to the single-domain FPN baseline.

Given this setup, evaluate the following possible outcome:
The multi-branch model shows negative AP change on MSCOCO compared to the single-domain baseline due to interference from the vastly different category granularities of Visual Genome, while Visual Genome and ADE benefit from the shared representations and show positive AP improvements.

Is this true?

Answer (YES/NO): NO